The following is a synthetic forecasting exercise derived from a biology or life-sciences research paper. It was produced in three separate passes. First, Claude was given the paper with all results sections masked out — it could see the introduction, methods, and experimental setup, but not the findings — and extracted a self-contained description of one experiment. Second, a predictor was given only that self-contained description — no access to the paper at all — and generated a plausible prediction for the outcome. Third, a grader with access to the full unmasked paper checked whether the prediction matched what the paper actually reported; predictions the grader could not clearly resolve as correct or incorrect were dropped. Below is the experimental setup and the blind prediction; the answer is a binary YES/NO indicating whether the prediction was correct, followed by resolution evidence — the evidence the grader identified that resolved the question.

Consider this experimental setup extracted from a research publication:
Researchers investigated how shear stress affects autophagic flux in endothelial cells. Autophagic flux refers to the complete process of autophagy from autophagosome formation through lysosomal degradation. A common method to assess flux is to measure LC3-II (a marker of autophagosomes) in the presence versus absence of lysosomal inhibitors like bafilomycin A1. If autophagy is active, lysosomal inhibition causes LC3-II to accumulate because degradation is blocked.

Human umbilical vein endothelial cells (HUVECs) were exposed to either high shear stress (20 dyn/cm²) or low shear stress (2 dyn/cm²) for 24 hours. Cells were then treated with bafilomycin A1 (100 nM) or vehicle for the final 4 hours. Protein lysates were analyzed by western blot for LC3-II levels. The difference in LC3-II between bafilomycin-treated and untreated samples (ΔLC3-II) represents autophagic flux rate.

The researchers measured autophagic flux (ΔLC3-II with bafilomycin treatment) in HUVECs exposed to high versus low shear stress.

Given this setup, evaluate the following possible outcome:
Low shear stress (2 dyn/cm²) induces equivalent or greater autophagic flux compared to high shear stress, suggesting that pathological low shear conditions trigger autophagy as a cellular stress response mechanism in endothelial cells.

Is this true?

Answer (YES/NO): NO